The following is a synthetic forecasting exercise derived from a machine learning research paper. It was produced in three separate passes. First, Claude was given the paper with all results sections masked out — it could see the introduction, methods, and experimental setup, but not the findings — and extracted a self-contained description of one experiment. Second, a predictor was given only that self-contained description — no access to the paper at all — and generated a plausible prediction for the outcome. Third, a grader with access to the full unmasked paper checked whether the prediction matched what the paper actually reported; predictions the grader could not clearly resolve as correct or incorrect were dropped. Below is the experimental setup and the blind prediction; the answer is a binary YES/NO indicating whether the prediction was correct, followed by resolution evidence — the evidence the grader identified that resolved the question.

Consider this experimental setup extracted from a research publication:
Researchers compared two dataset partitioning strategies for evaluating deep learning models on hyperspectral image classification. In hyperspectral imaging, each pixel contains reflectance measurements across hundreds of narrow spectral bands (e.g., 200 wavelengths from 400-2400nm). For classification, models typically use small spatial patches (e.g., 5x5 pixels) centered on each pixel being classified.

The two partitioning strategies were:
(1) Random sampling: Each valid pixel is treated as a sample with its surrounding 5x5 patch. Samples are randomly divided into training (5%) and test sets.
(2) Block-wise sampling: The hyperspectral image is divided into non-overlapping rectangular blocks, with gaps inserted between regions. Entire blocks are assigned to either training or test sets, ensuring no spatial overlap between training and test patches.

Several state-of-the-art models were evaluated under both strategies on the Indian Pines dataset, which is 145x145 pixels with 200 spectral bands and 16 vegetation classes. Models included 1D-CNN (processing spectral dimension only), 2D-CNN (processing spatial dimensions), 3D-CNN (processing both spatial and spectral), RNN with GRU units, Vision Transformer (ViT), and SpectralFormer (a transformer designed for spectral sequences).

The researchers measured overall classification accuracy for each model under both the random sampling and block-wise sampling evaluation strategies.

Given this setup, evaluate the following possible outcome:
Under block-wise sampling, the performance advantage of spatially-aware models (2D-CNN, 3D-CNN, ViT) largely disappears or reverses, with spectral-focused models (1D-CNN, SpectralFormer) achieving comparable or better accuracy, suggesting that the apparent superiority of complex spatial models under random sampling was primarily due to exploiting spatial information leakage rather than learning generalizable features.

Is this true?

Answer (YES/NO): NO